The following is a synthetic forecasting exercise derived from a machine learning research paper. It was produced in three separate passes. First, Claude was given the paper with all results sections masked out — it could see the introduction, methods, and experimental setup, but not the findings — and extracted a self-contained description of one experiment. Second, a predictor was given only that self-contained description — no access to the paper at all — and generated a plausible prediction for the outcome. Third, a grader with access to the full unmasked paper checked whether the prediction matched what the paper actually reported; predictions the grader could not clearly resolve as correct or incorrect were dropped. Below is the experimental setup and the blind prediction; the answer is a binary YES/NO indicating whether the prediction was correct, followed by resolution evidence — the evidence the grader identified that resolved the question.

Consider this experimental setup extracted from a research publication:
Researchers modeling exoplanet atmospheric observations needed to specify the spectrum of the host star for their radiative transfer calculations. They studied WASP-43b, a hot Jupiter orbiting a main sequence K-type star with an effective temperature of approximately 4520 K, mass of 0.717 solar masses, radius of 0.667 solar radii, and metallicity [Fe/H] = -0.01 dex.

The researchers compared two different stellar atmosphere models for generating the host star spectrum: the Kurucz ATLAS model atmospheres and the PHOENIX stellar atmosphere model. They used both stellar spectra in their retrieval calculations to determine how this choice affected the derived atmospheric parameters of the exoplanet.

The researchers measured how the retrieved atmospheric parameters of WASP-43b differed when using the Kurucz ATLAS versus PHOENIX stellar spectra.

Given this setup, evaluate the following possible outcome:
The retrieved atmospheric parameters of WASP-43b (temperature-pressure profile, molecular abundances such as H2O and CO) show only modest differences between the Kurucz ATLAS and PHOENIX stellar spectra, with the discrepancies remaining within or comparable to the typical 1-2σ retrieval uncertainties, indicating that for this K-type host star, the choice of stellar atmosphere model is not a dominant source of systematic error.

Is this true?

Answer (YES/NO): YES